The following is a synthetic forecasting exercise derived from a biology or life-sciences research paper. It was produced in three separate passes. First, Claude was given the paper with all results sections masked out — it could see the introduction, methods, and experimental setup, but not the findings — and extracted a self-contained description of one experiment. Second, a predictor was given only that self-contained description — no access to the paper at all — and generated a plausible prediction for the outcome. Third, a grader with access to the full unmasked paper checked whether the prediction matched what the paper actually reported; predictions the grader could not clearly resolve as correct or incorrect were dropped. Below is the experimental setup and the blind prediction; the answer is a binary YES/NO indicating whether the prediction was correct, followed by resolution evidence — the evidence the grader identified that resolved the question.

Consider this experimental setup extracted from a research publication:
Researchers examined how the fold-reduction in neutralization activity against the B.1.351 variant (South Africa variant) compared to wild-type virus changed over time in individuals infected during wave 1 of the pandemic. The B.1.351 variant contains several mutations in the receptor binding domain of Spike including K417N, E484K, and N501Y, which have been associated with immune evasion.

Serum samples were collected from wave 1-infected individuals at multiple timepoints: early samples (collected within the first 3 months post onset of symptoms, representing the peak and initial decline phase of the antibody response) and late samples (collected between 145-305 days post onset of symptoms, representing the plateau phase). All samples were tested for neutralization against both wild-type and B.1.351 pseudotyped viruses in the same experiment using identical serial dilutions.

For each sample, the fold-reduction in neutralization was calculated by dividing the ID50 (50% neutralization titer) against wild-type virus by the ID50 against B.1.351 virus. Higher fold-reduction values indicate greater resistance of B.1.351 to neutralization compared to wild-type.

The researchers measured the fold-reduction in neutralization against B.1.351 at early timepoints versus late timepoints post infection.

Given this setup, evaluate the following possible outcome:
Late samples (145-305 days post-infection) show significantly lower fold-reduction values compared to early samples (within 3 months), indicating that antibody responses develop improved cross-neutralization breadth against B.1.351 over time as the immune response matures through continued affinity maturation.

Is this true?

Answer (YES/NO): YES